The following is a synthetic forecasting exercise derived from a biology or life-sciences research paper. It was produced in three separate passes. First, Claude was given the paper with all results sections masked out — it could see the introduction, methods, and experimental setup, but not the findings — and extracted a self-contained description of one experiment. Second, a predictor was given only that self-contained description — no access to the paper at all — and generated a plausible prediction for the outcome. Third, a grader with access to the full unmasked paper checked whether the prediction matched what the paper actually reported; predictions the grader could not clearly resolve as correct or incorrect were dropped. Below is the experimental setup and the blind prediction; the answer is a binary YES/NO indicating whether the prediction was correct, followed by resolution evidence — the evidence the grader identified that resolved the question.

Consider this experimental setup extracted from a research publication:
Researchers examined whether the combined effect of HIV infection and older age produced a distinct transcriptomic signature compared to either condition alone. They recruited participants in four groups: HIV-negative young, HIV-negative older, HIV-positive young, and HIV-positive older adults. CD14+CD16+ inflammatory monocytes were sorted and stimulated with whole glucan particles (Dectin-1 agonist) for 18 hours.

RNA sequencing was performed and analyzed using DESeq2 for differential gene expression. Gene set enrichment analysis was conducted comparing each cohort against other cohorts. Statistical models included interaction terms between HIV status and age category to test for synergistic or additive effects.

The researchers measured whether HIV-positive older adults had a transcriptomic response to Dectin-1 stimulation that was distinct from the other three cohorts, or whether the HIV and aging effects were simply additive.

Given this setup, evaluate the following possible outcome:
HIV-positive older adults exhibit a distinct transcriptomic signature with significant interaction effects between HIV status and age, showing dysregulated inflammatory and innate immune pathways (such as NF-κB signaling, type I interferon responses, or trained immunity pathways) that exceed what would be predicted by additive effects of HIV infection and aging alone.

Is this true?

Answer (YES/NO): YES